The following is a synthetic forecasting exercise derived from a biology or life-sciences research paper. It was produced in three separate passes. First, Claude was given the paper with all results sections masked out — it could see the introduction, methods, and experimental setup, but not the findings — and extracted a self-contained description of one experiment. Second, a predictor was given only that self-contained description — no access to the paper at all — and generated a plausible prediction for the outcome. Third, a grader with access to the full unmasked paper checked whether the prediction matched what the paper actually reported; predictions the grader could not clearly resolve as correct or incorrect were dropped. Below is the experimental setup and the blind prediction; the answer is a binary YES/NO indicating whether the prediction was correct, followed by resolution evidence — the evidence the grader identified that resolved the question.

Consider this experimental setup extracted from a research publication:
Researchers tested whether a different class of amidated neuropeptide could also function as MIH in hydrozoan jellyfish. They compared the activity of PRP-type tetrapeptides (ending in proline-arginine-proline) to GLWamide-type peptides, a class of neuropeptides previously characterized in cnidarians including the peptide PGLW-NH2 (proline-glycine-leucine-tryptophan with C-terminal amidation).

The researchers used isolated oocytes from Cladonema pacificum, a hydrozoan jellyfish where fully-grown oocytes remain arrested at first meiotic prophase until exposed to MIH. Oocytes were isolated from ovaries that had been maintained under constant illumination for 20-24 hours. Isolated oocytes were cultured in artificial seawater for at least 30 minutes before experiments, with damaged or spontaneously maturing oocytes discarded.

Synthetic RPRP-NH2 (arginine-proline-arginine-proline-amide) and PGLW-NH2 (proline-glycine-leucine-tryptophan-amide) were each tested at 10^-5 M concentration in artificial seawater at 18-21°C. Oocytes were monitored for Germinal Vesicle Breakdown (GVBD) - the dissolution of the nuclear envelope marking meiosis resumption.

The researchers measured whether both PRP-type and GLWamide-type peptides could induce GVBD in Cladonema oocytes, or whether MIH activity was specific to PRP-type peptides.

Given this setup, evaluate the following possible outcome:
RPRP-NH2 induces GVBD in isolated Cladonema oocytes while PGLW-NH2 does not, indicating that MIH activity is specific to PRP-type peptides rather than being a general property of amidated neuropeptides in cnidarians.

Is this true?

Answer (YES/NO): YES